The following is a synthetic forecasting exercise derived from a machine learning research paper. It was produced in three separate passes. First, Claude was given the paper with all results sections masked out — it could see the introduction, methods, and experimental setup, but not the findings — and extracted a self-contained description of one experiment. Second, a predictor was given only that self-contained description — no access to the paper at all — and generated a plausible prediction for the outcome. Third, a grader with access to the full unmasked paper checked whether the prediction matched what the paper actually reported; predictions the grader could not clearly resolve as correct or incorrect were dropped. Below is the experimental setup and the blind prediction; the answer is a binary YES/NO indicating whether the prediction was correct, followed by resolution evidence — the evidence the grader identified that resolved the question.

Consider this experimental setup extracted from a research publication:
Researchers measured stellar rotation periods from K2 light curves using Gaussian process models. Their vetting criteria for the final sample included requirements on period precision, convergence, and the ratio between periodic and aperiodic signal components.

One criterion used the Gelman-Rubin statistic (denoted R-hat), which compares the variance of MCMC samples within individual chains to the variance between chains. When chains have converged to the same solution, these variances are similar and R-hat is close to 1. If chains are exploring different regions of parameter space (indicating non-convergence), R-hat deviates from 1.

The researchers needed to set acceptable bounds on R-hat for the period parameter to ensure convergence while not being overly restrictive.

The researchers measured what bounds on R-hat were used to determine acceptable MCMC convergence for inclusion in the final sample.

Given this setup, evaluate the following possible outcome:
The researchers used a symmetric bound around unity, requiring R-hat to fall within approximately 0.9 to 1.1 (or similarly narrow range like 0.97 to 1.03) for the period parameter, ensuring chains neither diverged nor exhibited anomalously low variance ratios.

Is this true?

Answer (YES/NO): YES